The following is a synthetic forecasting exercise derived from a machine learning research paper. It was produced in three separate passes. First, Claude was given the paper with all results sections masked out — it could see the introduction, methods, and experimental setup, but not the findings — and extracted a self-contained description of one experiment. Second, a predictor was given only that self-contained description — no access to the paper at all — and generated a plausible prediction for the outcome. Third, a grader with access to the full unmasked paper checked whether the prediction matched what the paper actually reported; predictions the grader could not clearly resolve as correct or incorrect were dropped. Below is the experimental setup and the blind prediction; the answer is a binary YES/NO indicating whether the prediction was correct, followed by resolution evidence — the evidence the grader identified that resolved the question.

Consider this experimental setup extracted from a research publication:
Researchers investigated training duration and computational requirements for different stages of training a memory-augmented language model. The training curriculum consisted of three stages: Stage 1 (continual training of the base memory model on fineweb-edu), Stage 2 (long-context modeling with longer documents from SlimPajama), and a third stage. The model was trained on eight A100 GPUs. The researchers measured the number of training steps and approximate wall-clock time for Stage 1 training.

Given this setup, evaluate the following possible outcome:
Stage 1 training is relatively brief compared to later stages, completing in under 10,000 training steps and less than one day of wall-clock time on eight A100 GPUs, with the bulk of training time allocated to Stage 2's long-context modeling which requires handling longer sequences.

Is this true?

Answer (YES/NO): NO